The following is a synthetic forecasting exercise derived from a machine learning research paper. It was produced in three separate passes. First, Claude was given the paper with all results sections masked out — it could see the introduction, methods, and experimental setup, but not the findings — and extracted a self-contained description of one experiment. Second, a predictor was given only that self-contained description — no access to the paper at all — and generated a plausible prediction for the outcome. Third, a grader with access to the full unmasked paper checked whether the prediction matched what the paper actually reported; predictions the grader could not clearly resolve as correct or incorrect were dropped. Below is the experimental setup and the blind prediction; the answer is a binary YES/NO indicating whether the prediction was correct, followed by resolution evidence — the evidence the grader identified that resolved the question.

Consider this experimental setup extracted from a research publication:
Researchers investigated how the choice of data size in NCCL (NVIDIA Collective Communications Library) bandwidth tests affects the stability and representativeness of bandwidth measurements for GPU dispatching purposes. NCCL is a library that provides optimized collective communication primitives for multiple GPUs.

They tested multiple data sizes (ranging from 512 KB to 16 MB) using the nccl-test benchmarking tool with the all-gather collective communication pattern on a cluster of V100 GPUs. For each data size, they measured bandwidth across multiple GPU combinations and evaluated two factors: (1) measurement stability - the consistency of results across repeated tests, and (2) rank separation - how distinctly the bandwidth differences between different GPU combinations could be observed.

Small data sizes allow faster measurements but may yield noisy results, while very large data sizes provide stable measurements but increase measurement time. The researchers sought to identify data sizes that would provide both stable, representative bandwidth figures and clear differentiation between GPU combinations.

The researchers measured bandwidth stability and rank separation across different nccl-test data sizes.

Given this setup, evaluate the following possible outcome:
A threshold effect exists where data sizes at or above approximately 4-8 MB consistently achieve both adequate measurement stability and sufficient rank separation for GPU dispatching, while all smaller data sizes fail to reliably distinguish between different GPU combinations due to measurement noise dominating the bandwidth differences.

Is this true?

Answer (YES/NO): NO